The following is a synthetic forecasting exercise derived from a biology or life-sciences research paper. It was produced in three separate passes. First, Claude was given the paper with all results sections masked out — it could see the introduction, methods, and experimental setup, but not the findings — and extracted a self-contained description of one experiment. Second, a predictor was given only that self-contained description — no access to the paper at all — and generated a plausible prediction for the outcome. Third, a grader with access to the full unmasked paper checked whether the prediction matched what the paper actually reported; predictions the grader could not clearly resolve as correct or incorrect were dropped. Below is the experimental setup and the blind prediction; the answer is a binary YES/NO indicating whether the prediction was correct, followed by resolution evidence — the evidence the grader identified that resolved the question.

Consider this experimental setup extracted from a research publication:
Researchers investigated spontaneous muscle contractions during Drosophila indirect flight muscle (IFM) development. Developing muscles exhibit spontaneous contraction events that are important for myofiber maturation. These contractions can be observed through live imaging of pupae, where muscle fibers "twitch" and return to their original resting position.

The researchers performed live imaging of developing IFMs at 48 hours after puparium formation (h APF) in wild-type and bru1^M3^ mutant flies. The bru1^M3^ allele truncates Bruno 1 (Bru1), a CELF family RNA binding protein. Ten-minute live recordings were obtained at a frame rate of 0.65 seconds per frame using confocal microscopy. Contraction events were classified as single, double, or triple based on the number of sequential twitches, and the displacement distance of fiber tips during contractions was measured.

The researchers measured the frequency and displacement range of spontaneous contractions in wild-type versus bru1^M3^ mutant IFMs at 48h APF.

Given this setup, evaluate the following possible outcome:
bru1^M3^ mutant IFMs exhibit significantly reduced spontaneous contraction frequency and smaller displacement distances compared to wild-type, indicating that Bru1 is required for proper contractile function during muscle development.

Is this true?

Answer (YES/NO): NO